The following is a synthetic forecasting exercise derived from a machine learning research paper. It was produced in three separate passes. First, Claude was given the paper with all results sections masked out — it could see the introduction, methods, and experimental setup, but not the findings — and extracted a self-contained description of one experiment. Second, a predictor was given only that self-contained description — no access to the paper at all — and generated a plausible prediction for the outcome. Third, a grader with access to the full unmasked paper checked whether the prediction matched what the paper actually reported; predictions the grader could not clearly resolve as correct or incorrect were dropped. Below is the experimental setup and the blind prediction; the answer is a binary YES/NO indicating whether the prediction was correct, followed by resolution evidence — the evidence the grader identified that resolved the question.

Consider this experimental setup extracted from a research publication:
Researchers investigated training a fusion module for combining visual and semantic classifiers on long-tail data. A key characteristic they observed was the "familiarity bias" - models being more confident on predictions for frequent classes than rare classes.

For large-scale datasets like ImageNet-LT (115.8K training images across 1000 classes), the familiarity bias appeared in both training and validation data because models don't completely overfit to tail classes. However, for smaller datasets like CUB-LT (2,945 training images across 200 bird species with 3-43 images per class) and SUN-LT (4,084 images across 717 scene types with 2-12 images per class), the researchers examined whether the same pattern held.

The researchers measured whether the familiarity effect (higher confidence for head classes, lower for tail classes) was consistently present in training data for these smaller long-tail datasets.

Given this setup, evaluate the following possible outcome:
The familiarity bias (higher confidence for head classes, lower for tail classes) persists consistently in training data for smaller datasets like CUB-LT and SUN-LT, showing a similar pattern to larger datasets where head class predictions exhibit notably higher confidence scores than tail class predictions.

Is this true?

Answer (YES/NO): NO